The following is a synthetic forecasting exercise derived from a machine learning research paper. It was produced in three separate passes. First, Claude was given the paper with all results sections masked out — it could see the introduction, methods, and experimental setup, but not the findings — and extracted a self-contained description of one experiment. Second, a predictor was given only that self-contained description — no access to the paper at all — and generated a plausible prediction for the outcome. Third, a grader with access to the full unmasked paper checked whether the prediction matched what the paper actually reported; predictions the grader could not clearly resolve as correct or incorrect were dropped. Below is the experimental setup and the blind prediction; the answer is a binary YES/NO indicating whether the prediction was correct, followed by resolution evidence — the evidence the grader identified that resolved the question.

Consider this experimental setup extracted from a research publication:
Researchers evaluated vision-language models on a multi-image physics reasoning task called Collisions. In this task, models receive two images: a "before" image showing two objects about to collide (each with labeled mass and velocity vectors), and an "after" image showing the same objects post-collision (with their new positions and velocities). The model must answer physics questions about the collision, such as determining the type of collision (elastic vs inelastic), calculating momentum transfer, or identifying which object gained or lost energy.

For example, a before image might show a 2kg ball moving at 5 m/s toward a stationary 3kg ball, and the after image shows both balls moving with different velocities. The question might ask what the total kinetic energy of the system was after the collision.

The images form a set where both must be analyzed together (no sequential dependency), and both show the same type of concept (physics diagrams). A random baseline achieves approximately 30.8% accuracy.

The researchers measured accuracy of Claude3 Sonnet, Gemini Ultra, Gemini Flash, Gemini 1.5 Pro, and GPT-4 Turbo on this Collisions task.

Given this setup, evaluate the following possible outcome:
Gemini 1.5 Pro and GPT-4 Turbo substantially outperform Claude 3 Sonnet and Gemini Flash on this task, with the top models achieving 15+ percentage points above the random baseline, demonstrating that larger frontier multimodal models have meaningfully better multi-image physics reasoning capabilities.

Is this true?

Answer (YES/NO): NO